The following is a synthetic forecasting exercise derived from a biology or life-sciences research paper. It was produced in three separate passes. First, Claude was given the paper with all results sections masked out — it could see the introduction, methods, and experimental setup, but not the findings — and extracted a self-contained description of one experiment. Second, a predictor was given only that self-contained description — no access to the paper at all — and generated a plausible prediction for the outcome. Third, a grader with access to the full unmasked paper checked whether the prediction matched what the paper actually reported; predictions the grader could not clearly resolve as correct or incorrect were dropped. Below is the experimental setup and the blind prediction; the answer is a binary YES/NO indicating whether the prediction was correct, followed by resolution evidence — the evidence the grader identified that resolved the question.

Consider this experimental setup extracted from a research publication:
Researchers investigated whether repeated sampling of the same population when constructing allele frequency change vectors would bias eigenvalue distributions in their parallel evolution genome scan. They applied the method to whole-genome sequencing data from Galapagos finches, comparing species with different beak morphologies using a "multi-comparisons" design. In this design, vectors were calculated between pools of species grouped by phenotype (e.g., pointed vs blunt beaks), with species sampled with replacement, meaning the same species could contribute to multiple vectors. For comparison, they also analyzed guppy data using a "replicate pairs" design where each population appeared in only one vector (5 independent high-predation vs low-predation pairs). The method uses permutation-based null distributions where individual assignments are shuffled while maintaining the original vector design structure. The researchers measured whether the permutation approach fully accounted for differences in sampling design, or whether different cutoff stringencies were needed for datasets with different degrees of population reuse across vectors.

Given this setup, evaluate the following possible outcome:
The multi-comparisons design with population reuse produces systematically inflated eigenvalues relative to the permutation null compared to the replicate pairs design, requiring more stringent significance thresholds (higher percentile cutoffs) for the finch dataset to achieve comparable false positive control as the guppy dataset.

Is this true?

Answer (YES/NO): YES